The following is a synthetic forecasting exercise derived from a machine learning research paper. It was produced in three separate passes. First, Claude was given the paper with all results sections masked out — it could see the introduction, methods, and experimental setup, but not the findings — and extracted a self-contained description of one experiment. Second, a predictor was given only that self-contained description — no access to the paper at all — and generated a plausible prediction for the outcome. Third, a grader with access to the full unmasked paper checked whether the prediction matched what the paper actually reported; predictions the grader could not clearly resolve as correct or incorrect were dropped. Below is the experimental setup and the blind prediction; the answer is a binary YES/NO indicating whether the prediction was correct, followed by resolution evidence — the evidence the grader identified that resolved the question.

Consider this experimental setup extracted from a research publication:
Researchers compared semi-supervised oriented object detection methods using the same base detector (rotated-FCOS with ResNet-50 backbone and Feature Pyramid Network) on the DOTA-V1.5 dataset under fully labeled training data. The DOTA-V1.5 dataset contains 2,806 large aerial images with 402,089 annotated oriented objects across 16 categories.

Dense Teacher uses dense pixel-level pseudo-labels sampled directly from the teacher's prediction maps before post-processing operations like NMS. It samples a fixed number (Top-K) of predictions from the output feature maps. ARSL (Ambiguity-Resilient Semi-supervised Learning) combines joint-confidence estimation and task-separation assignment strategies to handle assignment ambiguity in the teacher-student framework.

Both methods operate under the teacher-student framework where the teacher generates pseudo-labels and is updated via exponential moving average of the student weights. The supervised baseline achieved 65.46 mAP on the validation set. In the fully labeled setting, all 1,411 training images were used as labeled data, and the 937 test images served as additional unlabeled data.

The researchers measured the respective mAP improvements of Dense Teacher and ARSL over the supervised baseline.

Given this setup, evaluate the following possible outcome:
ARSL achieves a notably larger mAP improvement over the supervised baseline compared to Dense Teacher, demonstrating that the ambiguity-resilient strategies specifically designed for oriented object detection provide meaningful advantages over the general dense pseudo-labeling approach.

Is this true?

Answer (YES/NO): NO